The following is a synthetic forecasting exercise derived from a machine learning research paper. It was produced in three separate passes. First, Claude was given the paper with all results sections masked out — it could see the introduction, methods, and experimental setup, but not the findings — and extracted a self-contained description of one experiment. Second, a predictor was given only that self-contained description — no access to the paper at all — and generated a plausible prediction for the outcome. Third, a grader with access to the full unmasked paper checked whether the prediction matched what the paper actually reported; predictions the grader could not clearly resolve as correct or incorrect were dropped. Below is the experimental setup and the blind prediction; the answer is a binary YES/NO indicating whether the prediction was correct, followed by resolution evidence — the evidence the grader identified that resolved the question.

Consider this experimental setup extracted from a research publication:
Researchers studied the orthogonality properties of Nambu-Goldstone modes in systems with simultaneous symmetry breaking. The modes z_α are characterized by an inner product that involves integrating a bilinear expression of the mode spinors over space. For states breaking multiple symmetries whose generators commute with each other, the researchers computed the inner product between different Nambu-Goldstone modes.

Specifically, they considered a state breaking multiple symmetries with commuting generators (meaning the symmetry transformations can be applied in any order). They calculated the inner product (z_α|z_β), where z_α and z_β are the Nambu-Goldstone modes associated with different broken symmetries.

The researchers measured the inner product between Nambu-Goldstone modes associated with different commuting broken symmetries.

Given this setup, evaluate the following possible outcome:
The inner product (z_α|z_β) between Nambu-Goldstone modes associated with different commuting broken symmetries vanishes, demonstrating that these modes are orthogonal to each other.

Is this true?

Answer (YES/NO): YES